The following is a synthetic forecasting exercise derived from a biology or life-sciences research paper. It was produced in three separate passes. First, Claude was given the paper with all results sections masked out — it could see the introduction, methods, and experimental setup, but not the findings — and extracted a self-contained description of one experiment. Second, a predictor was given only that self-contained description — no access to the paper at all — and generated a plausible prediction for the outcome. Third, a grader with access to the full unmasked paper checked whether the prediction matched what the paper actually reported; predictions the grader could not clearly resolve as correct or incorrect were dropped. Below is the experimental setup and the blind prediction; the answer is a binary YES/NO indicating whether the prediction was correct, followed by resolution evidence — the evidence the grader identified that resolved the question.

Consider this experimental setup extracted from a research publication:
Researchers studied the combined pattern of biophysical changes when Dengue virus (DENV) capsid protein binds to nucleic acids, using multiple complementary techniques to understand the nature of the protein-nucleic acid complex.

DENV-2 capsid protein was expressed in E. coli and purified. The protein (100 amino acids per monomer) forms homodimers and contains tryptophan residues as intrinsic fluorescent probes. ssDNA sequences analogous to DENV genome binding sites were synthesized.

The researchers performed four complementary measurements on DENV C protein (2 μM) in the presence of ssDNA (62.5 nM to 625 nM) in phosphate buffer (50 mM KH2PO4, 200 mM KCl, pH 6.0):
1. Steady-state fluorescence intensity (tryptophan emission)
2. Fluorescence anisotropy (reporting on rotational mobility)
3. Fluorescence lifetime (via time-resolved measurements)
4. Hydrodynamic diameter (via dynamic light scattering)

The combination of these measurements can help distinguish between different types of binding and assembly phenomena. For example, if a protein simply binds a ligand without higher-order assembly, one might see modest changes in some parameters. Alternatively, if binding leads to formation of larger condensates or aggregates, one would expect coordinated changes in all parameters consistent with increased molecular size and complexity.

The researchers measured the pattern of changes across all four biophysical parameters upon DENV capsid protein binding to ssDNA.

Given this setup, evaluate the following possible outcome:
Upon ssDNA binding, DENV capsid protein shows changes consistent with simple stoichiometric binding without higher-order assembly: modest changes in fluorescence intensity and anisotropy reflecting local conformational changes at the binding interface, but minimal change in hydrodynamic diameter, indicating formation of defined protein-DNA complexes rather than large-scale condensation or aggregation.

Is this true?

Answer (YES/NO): NO